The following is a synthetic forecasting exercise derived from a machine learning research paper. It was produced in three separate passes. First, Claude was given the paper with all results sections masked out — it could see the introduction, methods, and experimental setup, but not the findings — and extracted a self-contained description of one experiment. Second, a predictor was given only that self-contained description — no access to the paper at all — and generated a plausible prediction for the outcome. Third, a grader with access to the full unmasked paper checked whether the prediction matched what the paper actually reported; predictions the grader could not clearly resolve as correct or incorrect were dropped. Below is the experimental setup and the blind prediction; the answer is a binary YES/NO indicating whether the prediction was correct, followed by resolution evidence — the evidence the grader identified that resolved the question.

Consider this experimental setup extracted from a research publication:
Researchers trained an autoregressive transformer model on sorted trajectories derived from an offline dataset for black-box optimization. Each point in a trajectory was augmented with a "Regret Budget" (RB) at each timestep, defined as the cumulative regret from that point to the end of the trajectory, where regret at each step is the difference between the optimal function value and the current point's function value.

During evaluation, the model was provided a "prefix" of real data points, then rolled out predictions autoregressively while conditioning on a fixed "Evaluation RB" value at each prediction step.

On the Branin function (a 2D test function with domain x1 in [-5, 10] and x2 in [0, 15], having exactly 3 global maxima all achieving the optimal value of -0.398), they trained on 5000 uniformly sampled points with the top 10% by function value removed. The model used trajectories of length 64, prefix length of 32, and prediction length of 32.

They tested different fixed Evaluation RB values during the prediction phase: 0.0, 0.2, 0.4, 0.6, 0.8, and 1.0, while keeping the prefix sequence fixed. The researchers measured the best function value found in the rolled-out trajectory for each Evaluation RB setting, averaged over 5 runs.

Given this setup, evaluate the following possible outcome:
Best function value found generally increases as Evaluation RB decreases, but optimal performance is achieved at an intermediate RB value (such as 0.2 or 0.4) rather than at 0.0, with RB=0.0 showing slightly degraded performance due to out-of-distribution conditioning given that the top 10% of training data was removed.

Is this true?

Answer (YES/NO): NO